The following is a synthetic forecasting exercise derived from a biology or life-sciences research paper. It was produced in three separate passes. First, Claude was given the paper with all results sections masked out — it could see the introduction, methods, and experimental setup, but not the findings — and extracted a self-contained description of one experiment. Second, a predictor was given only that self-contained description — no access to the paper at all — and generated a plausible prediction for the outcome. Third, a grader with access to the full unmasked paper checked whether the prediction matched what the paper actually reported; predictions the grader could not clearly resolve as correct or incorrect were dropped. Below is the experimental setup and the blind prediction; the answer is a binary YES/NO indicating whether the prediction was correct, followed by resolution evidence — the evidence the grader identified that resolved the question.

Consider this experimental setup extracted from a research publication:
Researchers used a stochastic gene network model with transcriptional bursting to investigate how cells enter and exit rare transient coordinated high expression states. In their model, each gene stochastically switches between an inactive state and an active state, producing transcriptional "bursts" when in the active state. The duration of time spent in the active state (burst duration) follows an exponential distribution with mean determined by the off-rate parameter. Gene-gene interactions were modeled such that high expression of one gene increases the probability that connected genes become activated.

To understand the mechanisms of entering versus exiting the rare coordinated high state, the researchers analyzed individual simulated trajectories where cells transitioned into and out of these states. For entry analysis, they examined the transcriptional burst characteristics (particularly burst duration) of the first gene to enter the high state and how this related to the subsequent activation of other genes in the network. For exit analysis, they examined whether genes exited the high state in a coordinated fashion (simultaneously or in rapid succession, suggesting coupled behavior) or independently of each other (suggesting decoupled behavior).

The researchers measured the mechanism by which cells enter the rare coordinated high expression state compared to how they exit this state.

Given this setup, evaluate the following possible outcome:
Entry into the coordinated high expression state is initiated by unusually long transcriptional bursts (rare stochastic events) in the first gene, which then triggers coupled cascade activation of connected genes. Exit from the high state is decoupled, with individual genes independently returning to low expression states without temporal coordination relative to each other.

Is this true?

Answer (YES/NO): YES